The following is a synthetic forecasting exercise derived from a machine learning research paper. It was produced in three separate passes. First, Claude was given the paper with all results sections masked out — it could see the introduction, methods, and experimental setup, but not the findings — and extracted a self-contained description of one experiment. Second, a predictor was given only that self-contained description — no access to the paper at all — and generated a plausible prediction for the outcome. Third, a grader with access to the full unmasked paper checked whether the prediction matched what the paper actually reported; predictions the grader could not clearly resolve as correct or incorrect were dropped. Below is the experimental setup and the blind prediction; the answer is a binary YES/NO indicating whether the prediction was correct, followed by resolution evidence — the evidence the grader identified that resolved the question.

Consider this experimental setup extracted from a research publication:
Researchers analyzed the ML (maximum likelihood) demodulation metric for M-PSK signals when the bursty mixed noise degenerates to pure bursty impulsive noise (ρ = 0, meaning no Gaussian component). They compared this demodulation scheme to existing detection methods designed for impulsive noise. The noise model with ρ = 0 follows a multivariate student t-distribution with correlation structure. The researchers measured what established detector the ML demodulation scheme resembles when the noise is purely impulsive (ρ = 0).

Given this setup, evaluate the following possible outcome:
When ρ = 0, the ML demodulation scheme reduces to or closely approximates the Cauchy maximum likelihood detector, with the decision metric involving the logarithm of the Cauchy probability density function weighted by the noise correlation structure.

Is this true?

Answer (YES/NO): NO